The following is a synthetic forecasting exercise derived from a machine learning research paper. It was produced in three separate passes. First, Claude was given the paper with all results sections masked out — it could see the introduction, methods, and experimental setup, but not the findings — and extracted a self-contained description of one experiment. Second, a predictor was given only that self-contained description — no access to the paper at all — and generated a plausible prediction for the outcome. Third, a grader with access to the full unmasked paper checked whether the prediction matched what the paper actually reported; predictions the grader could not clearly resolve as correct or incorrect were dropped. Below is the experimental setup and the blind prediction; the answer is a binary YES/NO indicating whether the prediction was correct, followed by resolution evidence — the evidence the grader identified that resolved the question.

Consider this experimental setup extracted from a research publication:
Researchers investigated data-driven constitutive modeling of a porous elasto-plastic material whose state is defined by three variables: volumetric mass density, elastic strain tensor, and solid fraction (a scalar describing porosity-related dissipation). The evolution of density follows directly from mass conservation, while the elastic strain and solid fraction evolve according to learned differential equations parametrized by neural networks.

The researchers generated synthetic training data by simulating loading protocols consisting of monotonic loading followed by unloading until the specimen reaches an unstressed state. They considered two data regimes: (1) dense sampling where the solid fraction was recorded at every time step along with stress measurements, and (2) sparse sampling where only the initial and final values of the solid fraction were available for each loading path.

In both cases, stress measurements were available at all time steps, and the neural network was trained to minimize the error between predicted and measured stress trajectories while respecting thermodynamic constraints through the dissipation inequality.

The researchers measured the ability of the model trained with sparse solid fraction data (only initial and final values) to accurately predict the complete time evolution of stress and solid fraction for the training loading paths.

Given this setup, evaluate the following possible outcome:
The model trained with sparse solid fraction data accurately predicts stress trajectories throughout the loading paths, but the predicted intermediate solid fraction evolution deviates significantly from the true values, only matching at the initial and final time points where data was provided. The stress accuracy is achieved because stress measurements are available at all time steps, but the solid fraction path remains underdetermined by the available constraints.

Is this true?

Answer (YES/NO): NO